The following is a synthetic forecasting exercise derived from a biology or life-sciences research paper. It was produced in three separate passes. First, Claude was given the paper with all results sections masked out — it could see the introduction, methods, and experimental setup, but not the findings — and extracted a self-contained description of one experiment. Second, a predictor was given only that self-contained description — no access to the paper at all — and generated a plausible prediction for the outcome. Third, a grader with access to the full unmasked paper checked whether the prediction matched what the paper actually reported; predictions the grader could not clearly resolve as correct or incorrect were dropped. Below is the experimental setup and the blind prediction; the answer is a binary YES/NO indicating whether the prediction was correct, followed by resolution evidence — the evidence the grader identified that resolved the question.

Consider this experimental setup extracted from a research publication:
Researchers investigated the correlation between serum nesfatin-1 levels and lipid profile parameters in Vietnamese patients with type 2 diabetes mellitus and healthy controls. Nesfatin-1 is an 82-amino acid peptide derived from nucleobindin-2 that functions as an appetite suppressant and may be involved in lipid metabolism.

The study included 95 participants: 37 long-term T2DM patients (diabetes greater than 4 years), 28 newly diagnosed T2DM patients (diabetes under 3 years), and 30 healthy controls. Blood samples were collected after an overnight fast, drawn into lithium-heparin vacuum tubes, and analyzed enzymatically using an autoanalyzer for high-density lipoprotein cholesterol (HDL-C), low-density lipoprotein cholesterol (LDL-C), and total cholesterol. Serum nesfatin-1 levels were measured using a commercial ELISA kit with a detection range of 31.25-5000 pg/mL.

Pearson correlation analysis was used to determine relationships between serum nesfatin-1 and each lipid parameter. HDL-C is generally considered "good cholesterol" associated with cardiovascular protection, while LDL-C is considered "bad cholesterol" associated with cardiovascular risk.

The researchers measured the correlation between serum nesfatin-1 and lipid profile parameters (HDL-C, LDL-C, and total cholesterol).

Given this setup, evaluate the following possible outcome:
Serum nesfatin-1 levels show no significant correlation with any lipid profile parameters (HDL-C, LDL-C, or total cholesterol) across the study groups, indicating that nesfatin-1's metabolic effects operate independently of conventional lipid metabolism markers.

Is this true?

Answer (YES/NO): NO